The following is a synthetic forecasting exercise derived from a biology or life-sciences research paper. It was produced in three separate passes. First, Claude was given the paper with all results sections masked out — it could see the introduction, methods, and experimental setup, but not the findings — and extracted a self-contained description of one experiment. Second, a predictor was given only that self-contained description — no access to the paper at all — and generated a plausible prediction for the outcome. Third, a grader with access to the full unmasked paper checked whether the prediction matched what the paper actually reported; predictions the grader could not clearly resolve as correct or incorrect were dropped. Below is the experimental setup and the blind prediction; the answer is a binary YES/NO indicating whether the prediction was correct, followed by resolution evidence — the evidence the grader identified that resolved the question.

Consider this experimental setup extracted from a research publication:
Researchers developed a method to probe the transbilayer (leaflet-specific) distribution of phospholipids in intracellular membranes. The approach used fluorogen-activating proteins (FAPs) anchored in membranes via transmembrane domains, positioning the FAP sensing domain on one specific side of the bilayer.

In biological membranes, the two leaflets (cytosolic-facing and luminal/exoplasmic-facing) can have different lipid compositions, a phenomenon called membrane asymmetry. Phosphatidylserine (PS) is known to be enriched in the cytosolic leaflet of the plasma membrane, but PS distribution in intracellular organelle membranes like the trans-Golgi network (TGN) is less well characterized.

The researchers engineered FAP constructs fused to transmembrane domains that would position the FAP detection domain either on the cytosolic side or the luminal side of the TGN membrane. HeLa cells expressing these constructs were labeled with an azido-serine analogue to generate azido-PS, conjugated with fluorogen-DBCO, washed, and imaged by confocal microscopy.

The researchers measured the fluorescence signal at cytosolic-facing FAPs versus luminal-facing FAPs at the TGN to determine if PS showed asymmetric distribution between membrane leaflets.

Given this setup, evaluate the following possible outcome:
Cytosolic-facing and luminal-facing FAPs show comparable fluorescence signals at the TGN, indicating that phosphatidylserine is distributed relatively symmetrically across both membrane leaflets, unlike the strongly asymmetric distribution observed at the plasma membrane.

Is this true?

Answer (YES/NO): NO